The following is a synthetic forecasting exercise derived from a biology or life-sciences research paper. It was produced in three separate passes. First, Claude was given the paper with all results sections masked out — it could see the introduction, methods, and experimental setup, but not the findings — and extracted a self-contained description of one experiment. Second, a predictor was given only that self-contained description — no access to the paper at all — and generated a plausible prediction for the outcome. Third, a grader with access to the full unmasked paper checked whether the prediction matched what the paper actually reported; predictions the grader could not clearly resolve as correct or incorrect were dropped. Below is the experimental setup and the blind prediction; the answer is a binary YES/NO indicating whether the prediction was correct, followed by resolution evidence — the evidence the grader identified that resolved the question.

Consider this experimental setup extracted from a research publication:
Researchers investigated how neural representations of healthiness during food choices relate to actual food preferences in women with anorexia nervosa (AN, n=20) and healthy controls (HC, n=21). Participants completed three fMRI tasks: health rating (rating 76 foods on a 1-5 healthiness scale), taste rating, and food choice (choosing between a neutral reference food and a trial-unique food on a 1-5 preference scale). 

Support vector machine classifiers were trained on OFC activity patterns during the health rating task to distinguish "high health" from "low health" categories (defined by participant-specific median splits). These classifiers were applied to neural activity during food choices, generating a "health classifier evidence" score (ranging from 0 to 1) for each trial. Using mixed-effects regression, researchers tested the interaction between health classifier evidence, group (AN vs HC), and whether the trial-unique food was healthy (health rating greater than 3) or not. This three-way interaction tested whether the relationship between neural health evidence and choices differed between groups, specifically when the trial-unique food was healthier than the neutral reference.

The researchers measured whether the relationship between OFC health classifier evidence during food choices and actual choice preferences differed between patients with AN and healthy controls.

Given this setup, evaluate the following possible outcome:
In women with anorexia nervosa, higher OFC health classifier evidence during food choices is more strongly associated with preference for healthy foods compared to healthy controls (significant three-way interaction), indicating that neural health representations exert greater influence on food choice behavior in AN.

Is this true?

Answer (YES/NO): YES